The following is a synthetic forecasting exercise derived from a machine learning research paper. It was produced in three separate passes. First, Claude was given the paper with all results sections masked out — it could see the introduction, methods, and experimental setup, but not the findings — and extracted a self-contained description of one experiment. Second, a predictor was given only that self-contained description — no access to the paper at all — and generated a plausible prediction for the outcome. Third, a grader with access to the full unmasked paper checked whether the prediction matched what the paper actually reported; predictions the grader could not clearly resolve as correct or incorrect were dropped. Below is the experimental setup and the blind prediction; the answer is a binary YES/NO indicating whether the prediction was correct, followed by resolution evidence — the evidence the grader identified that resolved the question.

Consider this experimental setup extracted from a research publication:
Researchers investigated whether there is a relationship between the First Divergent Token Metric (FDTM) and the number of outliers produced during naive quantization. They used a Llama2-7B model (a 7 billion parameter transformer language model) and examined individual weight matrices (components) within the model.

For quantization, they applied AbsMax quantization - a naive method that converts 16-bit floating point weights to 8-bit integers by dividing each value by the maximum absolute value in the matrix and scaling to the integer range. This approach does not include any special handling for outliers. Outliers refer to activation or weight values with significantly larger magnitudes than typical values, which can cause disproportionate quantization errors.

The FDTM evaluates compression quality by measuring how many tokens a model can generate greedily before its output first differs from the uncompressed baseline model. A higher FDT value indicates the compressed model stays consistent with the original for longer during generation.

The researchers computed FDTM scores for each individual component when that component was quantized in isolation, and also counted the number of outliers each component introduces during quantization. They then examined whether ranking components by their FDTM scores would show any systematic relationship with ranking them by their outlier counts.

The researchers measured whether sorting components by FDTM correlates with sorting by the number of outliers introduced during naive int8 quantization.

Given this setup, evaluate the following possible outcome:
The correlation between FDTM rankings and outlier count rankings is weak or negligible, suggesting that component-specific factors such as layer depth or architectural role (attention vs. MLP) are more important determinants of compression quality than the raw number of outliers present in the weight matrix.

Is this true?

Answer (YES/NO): NO